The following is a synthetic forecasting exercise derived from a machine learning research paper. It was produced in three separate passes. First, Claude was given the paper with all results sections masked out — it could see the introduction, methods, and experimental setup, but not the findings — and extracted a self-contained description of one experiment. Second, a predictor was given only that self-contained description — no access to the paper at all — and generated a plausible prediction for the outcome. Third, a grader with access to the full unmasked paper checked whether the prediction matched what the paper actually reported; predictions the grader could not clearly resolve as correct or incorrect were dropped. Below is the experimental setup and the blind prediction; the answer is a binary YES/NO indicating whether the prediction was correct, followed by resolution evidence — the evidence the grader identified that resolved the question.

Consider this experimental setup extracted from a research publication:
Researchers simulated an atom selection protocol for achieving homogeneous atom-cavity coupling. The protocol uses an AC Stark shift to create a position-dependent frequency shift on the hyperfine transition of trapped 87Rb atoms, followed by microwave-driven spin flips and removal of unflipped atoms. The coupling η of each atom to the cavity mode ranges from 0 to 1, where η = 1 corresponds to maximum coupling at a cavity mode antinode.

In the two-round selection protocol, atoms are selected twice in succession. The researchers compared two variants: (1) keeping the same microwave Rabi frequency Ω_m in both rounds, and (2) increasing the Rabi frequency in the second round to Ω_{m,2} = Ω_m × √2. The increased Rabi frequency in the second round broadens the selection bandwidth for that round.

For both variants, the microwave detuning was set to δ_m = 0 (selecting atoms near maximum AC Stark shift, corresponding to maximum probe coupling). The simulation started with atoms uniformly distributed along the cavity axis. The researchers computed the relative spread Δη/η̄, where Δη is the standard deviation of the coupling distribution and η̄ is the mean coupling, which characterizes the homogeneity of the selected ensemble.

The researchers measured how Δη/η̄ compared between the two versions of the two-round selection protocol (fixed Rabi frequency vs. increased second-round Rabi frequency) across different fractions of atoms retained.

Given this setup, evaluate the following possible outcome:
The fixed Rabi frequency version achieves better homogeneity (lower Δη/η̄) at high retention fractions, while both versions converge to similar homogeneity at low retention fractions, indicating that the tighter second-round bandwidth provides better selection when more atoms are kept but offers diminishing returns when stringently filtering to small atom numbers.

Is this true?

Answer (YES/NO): NO